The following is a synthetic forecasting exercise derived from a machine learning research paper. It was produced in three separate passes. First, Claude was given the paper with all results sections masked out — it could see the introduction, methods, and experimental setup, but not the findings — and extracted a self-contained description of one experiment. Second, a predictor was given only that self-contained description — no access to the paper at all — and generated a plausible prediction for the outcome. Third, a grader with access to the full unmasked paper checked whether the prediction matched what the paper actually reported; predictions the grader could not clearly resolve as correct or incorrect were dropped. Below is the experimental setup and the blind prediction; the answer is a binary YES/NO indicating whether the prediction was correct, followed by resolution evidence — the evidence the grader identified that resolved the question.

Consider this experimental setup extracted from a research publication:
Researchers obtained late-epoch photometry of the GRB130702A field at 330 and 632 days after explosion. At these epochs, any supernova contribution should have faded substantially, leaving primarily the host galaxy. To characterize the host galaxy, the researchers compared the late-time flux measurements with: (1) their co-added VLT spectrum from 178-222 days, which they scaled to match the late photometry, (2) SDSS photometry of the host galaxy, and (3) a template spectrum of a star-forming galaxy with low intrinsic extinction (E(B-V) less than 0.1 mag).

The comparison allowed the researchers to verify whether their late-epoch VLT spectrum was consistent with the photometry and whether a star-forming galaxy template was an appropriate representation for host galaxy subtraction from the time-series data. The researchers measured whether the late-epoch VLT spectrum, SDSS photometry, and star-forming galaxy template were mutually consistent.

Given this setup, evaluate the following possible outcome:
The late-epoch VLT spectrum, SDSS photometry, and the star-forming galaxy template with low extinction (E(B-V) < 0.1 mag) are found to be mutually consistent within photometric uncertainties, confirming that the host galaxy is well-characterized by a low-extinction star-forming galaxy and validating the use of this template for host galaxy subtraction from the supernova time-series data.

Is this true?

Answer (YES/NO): NO